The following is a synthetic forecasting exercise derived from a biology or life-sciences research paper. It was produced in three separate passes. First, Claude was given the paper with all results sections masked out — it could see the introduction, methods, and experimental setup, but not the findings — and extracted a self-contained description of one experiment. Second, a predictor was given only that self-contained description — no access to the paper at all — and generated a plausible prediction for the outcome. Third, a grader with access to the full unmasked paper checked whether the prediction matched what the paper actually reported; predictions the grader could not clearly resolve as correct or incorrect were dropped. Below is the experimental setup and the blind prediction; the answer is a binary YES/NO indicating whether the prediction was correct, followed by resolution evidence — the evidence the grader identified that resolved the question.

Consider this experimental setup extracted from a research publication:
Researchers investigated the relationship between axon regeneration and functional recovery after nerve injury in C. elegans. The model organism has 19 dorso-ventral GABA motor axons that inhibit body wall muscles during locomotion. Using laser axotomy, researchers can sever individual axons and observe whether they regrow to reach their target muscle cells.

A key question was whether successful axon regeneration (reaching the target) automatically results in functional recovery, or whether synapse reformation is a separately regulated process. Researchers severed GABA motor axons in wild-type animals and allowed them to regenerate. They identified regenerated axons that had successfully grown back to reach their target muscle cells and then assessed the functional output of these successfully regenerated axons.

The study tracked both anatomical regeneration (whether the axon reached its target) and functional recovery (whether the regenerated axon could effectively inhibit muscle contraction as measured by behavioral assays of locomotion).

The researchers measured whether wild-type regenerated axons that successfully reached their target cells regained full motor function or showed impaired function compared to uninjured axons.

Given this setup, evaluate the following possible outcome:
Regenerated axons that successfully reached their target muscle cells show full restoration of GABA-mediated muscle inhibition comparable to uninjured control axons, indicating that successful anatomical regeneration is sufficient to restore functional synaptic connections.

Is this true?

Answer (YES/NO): NO